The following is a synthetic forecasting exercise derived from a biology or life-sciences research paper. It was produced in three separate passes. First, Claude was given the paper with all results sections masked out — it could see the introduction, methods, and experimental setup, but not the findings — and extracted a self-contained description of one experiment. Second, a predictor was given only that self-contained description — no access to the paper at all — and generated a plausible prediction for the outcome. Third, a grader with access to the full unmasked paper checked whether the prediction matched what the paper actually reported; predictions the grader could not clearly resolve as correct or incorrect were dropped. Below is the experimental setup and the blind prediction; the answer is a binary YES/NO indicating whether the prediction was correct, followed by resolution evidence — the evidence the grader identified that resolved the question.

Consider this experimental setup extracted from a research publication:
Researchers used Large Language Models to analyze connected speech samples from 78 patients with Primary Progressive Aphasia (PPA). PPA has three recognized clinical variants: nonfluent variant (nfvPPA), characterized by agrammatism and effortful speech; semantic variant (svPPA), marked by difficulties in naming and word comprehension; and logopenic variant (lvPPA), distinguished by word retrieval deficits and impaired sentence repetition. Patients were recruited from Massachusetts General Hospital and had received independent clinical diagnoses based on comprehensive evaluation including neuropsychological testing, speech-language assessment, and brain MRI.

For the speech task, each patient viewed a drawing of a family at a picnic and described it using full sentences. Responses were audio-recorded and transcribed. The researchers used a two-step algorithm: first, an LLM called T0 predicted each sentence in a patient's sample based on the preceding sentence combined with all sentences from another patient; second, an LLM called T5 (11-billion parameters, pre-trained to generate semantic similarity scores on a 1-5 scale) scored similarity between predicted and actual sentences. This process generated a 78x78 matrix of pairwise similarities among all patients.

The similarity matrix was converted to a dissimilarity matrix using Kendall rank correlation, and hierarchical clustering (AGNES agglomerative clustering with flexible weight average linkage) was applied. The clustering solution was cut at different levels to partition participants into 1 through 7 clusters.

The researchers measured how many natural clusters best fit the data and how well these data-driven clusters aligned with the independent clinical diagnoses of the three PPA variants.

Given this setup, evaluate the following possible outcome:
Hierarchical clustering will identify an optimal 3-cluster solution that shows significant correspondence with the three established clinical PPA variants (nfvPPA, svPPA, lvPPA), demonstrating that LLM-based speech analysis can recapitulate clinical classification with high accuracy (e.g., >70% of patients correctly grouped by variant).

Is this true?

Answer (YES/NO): YES